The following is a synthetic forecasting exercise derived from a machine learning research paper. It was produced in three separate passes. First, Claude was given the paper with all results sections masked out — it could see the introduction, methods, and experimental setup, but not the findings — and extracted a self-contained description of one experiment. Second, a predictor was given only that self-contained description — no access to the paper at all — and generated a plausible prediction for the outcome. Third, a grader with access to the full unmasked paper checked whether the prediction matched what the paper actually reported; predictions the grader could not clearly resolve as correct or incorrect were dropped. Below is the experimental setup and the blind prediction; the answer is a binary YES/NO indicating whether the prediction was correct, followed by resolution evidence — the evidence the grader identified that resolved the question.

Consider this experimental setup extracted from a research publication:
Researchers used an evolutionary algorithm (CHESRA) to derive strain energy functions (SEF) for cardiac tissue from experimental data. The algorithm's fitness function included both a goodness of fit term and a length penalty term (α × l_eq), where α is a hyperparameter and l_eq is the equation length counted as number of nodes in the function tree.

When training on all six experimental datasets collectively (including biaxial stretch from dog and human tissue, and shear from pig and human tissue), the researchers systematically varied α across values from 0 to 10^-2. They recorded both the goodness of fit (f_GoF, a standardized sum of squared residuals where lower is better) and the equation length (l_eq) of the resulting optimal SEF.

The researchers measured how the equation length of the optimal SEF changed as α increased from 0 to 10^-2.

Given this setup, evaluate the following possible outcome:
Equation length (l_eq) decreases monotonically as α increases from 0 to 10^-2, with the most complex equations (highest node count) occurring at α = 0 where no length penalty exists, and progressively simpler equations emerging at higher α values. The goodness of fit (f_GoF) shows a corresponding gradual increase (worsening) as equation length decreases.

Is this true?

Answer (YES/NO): NO